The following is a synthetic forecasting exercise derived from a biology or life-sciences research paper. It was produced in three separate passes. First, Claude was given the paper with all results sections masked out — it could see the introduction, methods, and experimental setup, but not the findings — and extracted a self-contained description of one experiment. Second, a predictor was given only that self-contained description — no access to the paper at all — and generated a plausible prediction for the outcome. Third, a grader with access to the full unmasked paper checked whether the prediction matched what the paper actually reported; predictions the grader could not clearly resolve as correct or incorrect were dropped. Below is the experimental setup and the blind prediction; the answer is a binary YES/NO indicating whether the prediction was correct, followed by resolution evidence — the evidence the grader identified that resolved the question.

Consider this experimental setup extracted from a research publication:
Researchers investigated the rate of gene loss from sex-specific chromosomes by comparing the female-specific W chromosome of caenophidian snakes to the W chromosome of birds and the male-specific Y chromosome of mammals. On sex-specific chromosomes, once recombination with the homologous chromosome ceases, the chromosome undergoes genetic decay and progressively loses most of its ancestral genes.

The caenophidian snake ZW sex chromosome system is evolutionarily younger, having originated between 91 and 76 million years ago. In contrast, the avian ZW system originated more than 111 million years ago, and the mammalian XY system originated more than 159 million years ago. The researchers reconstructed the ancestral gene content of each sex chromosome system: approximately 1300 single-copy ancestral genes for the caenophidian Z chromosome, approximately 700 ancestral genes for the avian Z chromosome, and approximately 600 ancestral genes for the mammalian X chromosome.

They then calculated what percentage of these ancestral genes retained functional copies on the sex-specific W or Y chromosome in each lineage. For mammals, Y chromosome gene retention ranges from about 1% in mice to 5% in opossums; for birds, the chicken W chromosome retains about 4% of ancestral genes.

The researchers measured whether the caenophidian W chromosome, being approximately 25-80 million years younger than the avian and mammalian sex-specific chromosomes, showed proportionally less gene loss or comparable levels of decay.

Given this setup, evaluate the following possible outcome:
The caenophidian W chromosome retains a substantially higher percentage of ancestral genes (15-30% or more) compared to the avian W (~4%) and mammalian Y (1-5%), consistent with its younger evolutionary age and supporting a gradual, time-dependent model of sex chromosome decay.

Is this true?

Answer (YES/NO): NO